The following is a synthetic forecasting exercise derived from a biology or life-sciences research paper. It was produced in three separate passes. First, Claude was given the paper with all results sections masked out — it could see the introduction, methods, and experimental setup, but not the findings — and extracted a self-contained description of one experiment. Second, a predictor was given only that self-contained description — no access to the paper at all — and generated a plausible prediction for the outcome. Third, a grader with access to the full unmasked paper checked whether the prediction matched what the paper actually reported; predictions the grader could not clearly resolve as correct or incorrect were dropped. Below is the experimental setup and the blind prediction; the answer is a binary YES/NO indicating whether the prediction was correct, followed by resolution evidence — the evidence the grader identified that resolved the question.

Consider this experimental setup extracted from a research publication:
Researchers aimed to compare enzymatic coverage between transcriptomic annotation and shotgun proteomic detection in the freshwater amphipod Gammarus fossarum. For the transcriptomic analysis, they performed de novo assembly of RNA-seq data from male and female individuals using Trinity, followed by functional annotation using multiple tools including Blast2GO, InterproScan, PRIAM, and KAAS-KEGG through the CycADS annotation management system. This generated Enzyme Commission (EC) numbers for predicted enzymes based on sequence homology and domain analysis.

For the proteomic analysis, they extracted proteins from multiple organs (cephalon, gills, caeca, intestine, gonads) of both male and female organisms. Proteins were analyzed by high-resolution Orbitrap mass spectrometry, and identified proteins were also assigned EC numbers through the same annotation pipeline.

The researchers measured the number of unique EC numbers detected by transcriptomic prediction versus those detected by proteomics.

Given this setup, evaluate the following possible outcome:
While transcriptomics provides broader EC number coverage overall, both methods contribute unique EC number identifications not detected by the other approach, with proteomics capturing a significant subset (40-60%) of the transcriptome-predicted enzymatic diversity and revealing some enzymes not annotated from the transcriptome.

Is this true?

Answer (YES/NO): NO